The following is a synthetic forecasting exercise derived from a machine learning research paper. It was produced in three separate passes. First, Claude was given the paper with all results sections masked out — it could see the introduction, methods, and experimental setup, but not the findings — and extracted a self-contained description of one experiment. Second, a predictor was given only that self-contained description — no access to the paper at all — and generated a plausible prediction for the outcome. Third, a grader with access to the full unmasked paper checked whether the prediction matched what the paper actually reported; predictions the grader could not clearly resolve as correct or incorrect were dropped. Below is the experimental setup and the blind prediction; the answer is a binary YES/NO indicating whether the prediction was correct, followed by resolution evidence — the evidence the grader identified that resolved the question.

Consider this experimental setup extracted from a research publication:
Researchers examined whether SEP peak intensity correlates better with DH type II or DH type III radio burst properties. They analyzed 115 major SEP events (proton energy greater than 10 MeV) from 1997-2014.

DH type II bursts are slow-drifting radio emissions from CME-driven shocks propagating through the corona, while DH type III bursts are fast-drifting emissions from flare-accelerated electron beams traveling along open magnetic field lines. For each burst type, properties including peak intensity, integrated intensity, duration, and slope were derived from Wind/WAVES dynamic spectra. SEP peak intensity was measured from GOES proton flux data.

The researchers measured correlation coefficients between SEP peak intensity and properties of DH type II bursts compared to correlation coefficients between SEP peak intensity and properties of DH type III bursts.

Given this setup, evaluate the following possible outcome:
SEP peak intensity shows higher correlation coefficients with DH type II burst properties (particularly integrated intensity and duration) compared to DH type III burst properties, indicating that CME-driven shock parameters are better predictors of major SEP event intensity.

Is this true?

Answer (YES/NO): NO